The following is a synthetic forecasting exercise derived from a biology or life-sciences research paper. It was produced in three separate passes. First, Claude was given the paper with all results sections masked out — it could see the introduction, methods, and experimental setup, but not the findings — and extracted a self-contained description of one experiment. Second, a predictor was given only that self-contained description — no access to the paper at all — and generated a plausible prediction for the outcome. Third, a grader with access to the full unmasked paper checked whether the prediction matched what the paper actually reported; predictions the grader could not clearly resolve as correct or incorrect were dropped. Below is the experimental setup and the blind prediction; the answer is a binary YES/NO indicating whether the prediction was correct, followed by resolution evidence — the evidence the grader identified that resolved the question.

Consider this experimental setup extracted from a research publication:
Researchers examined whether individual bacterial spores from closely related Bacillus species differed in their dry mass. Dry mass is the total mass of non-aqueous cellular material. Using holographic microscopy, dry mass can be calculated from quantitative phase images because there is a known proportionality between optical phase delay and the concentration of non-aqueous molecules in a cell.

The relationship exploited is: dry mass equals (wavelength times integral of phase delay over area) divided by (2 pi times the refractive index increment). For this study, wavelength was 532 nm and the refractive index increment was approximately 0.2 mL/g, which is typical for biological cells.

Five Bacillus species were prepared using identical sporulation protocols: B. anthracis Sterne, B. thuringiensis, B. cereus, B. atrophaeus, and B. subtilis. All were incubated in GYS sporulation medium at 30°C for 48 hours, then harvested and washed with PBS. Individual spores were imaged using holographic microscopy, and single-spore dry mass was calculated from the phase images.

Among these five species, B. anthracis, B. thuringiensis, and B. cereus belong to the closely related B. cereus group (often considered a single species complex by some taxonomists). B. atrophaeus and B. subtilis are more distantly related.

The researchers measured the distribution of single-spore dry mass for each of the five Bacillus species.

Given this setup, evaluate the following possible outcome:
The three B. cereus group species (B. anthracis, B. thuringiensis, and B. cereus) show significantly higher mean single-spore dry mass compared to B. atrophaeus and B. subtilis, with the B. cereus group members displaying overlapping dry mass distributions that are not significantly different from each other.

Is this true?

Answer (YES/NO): NO